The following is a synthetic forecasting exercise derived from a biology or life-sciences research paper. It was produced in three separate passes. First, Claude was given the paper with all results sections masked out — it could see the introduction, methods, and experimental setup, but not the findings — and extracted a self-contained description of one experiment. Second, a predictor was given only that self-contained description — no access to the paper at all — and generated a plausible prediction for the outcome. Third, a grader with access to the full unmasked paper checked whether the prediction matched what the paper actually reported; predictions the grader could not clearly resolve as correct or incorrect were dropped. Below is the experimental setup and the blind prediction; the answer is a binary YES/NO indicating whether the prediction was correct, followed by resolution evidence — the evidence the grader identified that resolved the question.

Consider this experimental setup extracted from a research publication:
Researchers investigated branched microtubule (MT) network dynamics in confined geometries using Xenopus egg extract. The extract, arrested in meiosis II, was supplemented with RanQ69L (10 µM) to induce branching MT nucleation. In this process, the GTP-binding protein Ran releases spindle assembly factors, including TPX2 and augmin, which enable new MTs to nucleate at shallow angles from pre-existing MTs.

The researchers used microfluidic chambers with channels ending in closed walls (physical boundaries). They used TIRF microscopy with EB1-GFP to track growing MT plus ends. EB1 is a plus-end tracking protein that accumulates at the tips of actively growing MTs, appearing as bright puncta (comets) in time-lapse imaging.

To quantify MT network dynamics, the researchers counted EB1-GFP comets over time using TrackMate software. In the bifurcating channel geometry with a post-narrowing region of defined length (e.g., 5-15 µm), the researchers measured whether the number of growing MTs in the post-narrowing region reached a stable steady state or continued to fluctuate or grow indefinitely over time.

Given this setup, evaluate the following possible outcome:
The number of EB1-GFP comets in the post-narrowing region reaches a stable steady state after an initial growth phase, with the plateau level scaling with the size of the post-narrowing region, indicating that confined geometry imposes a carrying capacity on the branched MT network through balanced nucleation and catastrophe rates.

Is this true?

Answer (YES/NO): NO